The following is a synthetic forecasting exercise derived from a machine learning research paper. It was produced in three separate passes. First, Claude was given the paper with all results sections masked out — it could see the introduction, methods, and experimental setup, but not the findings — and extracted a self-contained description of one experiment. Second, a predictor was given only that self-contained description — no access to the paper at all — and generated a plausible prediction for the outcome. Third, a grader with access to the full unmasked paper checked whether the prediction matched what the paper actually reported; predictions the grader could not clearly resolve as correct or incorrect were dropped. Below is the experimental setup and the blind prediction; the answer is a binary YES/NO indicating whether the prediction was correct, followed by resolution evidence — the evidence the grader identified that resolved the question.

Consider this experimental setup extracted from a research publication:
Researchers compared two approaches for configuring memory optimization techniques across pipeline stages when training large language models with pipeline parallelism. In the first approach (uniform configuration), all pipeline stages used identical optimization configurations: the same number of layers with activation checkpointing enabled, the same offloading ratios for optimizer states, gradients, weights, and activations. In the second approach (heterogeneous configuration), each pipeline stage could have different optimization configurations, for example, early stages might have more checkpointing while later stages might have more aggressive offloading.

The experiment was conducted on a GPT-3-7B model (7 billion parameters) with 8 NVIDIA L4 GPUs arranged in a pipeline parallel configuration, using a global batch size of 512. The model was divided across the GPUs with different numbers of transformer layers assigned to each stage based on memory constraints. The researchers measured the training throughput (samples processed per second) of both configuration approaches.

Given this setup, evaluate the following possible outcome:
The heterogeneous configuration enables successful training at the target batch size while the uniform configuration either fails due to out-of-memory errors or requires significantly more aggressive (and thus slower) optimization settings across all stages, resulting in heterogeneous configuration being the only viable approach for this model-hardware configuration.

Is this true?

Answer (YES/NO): NO